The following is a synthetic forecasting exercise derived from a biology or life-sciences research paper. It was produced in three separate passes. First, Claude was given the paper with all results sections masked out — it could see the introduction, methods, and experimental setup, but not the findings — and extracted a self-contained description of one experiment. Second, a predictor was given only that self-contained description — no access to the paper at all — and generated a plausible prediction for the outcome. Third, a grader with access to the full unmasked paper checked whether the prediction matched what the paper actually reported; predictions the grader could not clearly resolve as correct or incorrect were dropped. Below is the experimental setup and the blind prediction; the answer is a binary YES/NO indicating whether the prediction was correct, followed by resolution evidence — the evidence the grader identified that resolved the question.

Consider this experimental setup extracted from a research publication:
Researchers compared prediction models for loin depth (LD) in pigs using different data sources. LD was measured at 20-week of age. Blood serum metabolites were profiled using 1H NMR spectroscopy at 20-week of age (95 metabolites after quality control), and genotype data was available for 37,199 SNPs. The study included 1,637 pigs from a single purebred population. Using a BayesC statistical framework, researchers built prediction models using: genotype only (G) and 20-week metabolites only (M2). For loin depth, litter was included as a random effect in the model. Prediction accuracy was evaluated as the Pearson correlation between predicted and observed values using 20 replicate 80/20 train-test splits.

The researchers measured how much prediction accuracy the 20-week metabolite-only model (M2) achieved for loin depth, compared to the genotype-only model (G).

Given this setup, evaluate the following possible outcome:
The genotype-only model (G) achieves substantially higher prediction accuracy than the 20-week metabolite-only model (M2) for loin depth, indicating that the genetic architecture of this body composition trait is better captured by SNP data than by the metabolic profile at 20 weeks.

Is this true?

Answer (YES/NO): YES